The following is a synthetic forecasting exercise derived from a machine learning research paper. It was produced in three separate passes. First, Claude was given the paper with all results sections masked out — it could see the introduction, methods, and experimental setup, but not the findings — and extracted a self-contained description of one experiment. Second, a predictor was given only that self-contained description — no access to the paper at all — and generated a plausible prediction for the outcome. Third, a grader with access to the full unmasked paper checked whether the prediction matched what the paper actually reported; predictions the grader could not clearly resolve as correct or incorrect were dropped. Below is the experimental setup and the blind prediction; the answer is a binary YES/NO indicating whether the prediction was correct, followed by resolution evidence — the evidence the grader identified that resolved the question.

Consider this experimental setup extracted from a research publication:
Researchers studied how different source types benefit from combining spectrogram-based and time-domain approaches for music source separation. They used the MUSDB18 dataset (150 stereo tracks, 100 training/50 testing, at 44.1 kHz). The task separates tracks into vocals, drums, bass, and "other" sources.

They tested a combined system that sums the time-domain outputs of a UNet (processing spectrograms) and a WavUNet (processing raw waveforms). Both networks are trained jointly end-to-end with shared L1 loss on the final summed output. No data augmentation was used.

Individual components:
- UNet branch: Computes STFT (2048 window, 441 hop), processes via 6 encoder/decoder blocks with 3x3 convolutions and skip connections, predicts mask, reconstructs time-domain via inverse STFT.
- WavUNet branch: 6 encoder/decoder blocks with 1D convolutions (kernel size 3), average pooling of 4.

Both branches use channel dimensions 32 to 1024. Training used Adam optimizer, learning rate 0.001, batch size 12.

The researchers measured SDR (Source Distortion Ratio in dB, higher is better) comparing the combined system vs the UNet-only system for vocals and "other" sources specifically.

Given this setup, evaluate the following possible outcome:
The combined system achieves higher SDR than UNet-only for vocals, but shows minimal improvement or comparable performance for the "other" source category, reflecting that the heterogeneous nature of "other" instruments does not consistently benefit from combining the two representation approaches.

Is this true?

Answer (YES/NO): NO